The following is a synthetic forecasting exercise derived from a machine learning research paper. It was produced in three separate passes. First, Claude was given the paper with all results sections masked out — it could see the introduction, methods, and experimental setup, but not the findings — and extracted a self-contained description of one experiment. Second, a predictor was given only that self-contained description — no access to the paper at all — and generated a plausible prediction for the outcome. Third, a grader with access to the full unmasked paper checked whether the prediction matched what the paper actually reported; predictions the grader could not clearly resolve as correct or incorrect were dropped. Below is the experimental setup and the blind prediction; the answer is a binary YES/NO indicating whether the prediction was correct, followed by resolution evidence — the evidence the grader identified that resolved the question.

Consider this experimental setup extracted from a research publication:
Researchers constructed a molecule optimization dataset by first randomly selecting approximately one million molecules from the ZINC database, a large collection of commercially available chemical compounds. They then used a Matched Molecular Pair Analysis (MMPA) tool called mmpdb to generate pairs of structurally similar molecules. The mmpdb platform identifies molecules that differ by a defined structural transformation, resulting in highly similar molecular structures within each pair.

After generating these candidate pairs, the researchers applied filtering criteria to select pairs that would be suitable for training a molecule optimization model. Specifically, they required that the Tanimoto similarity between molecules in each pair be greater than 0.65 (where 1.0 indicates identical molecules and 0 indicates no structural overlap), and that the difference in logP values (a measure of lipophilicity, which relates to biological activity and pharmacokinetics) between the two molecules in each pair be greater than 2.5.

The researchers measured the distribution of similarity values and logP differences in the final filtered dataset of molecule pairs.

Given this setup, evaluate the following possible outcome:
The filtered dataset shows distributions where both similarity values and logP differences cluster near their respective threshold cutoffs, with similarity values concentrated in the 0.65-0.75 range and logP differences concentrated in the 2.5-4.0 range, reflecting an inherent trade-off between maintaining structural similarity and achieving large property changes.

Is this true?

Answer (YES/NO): NO